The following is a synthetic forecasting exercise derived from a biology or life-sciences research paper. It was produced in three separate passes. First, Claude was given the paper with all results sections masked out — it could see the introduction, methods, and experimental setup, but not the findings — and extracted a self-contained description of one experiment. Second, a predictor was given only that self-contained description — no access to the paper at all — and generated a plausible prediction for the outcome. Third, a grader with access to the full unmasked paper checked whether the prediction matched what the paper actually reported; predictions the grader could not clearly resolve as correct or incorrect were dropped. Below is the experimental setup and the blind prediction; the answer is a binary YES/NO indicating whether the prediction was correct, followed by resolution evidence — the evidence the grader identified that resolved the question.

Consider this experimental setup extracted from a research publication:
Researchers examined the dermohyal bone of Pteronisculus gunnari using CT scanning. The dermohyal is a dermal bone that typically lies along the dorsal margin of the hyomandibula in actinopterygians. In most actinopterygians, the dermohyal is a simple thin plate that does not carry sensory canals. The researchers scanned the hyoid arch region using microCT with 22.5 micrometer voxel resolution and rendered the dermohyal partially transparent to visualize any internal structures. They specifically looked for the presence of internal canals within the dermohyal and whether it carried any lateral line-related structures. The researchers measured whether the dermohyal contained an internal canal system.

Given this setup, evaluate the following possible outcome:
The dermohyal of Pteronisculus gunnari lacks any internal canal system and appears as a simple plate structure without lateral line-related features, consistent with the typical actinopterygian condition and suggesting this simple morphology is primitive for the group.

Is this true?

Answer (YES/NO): NO